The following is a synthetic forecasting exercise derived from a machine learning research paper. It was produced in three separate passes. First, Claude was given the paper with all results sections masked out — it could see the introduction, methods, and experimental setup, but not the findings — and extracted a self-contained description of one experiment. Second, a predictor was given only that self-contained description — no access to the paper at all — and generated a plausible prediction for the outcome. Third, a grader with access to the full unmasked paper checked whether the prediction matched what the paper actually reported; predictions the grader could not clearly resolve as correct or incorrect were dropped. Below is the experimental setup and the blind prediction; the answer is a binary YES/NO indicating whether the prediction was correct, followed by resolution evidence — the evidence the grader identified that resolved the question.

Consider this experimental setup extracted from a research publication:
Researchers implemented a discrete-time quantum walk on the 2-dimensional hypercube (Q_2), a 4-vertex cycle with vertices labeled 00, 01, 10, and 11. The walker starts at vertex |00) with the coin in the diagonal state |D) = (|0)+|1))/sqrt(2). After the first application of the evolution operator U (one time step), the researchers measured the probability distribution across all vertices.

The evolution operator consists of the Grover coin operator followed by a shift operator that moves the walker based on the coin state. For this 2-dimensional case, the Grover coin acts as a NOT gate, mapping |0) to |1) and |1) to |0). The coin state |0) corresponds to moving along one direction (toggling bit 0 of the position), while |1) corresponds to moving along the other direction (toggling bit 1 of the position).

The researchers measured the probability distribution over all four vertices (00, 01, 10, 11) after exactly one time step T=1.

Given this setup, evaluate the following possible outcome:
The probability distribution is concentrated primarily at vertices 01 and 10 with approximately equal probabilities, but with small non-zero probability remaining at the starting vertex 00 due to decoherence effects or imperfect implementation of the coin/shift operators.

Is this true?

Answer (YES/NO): NO